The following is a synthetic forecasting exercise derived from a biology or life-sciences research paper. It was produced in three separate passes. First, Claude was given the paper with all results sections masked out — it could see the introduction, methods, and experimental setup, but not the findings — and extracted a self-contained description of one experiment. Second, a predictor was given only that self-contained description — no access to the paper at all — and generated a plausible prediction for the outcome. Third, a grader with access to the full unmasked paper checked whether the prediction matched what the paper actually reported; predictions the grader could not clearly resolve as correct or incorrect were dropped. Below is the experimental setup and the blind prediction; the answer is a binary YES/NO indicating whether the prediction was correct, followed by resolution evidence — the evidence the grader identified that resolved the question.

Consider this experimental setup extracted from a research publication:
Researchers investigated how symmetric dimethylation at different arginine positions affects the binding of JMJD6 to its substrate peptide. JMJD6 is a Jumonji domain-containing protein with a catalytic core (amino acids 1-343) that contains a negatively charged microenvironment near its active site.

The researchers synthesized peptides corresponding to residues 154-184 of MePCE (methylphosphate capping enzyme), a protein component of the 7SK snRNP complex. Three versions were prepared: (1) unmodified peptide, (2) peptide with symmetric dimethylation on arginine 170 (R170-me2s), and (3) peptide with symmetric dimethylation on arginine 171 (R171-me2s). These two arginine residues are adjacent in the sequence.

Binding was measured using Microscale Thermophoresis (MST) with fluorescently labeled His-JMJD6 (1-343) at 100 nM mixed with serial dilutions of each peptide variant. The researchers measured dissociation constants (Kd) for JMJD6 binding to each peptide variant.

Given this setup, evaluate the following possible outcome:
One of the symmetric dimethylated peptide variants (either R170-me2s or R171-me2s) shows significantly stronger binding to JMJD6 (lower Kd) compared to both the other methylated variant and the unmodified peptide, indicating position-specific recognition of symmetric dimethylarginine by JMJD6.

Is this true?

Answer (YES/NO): YES